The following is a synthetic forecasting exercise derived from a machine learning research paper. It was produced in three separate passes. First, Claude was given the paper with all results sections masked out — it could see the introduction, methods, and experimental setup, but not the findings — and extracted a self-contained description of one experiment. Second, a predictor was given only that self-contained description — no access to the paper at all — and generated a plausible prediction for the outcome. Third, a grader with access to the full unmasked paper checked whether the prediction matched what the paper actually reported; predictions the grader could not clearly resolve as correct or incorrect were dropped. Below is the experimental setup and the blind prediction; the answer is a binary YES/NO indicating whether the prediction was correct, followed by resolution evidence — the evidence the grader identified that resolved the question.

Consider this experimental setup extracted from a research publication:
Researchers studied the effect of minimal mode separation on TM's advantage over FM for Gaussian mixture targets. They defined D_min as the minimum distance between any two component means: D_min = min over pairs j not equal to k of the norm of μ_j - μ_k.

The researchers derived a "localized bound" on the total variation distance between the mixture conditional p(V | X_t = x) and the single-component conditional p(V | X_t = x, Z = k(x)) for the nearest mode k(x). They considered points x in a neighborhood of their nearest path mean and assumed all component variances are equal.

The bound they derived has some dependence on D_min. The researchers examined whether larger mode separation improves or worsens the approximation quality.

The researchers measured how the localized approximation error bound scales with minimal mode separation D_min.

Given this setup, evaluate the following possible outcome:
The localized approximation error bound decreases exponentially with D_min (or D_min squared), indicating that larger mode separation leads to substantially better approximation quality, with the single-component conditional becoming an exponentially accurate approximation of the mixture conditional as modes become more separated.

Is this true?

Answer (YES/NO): YES